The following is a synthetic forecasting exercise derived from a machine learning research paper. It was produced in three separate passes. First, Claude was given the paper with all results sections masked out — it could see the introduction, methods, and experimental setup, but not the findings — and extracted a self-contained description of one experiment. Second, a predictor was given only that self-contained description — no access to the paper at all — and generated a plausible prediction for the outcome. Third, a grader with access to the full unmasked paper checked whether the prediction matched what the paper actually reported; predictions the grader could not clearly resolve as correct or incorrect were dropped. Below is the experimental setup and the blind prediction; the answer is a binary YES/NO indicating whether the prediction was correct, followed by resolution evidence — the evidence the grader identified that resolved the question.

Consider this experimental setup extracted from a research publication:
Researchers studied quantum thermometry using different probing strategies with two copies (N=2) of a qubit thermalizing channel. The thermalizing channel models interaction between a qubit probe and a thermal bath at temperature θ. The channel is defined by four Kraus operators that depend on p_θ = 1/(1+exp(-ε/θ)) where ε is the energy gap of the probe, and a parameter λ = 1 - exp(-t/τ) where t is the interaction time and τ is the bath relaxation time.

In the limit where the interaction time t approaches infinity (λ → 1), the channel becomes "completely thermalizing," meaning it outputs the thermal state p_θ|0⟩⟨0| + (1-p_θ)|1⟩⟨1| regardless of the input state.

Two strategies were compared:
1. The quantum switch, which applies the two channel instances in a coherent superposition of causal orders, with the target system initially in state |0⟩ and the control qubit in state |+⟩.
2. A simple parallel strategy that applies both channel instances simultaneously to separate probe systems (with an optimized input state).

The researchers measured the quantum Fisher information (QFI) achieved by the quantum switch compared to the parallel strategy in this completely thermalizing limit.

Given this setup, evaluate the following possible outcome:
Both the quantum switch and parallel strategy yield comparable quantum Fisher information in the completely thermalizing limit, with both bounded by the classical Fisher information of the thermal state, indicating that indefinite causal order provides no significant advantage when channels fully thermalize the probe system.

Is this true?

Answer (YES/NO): YES